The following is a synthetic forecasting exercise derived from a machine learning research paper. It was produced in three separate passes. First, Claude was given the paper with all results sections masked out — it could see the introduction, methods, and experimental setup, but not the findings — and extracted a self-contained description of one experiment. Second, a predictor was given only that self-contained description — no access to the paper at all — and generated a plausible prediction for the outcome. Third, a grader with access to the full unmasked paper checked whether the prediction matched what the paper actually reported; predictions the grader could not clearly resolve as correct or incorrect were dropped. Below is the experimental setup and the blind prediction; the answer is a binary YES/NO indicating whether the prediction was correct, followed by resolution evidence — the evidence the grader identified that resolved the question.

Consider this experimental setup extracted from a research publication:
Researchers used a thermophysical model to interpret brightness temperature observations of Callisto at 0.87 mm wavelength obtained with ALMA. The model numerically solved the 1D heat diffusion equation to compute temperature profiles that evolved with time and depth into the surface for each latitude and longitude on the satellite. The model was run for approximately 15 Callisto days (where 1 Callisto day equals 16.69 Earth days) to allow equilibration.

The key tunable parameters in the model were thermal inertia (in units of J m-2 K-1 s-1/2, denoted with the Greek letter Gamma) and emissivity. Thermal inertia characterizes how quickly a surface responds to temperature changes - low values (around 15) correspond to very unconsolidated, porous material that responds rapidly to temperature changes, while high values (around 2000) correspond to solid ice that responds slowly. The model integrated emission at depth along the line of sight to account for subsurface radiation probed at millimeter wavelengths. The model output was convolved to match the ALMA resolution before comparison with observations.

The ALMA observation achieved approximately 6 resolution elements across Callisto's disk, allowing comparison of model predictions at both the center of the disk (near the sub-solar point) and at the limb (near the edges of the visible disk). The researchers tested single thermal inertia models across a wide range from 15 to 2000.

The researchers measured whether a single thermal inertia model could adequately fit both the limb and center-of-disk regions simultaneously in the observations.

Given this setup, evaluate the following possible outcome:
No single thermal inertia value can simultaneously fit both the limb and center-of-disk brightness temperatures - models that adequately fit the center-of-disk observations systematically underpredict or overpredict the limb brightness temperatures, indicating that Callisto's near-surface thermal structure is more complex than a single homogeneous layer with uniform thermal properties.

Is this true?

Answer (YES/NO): YES